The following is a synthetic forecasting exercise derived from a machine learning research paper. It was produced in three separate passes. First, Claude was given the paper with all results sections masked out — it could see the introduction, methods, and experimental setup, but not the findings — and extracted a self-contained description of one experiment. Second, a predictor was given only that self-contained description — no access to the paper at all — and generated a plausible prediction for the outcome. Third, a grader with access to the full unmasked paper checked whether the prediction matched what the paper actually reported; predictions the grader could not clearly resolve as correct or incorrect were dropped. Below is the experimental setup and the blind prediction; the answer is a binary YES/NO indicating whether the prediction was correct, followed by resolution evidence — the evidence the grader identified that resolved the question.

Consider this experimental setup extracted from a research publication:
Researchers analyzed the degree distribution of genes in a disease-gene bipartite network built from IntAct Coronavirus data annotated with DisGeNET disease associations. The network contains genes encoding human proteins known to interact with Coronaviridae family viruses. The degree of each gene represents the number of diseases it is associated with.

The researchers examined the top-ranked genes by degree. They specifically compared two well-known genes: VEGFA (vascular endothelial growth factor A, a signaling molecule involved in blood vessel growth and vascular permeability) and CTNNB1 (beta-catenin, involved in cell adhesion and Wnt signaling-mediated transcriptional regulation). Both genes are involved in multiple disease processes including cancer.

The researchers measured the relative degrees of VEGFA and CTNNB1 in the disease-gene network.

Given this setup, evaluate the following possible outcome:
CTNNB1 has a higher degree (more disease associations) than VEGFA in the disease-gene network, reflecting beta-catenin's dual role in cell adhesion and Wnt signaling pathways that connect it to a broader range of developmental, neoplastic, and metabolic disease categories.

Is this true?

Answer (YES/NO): NO